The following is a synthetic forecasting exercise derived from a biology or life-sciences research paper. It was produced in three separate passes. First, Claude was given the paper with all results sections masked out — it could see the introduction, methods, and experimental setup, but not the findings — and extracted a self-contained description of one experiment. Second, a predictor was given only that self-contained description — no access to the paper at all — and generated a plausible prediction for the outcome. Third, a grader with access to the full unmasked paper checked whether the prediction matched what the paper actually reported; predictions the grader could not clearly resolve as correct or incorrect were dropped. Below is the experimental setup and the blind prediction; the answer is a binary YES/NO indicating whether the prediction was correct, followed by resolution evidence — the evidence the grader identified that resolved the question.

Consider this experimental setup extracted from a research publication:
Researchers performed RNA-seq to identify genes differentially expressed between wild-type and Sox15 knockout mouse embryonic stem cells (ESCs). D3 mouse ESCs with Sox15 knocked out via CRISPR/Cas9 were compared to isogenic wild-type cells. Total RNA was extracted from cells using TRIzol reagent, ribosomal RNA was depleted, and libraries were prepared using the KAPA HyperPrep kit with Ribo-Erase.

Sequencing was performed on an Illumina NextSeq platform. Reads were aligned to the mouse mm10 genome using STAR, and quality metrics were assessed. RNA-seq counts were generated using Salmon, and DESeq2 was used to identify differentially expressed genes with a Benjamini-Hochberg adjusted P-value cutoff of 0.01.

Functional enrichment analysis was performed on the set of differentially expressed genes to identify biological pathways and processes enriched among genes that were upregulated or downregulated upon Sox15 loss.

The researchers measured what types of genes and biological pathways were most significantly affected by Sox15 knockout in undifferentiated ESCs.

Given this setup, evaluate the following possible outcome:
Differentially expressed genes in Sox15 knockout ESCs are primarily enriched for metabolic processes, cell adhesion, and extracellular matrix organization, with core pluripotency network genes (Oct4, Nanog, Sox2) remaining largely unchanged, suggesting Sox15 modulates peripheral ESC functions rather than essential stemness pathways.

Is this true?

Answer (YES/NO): NO